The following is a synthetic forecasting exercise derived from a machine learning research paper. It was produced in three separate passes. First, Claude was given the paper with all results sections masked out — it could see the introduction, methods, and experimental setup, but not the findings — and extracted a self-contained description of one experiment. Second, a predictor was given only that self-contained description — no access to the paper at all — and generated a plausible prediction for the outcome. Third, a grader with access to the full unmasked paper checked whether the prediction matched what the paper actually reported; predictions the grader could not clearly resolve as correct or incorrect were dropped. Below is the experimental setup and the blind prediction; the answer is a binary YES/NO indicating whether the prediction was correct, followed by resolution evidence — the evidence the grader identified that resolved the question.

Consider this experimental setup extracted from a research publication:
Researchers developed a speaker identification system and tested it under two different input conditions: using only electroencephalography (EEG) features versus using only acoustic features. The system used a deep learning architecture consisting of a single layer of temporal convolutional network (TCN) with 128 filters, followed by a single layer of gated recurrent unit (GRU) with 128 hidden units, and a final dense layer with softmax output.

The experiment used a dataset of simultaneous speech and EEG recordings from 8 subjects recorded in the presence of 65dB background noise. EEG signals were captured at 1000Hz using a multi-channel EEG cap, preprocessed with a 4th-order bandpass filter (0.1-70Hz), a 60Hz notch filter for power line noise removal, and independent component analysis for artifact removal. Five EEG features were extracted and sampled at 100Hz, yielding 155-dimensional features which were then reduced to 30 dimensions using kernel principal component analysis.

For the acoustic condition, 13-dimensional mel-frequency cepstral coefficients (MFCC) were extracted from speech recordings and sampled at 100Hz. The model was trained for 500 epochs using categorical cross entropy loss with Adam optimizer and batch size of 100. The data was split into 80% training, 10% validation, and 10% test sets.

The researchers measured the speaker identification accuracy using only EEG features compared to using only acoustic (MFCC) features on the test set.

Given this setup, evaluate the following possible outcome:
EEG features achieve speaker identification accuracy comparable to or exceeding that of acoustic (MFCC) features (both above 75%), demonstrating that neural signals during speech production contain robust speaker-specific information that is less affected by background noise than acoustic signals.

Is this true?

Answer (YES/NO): NO